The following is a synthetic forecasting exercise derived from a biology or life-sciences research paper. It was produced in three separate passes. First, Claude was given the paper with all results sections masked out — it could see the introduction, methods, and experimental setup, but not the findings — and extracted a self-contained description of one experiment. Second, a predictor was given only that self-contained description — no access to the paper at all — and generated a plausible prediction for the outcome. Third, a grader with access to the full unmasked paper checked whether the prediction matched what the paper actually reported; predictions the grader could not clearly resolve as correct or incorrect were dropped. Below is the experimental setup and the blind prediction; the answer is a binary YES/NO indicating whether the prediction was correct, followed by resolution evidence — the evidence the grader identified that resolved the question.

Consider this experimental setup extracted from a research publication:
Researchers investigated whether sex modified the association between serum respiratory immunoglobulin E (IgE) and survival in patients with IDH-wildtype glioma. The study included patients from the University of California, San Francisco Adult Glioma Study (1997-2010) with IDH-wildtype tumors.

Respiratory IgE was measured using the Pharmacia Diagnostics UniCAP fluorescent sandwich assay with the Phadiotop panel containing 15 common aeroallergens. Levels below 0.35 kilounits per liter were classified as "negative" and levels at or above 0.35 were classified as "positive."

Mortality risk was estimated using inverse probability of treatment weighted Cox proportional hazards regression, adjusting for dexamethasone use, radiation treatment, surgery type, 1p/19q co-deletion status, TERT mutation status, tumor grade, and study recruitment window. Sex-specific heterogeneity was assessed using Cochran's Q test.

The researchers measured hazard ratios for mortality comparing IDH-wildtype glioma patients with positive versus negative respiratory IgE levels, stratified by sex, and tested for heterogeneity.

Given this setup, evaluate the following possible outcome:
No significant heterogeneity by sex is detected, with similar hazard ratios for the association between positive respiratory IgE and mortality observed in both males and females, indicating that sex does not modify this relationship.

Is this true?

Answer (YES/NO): NO